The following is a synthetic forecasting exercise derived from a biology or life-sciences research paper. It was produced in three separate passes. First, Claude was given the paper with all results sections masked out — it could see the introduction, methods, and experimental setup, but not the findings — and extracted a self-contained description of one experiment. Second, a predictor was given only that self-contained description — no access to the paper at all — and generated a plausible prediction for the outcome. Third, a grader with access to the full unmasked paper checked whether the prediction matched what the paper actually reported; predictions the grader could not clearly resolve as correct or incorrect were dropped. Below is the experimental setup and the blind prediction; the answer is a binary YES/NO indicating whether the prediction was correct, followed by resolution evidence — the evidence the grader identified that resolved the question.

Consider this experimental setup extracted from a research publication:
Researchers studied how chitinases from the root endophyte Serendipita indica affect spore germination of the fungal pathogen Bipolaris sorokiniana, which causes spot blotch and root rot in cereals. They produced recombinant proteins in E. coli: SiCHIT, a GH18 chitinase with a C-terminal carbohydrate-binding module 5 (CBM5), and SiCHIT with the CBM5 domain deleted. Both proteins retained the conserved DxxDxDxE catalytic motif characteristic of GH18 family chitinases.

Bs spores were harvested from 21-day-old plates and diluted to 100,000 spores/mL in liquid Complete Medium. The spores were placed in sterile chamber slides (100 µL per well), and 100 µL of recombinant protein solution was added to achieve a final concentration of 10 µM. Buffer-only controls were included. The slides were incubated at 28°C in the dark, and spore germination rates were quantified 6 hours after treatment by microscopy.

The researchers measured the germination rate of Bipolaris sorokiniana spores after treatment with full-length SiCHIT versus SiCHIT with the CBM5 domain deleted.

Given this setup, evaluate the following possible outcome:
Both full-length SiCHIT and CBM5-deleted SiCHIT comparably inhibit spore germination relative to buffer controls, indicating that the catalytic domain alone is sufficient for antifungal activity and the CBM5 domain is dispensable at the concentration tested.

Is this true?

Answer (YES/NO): NO